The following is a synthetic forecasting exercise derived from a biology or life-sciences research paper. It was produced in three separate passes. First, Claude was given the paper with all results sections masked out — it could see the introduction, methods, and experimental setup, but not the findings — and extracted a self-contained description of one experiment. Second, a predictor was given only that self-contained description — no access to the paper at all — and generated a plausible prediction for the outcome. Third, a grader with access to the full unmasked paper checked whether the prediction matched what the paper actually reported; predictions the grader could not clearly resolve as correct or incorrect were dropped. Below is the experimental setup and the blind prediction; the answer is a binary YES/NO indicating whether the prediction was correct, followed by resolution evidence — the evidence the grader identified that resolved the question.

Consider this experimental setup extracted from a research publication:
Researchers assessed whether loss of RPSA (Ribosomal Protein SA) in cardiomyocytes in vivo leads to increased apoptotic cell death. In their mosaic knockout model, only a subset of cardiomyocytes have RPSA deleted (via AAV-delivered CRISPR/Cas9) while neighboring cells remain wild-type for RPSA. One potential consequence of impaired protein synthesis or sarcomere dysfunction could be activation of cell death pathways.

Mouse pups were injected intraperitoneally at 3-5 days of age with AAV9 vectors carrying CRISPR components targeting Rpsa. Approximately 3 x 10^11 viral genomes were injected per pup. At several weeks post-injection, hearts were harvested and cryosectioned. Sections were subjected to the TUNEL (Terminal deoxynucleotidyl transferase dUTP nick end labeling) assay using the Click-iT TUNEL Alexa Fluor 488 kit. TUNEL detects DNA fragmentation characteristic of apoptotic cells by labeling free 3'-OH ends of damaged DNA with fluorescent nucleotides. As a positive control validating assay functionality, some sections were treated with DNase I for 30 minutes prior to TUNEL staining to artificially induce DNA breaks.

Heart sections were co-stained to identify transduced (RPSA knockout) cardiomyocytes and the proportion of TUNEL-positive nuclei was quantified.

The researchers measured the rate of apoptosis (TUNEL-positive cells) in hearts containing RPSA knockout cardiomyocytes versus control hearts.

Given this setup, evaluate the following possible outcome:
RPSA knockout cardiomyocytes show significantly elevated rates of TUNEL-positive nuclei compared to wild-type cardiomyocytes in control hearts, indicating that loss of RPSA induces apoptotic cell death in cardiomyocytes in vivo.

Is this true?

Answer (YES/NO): NO